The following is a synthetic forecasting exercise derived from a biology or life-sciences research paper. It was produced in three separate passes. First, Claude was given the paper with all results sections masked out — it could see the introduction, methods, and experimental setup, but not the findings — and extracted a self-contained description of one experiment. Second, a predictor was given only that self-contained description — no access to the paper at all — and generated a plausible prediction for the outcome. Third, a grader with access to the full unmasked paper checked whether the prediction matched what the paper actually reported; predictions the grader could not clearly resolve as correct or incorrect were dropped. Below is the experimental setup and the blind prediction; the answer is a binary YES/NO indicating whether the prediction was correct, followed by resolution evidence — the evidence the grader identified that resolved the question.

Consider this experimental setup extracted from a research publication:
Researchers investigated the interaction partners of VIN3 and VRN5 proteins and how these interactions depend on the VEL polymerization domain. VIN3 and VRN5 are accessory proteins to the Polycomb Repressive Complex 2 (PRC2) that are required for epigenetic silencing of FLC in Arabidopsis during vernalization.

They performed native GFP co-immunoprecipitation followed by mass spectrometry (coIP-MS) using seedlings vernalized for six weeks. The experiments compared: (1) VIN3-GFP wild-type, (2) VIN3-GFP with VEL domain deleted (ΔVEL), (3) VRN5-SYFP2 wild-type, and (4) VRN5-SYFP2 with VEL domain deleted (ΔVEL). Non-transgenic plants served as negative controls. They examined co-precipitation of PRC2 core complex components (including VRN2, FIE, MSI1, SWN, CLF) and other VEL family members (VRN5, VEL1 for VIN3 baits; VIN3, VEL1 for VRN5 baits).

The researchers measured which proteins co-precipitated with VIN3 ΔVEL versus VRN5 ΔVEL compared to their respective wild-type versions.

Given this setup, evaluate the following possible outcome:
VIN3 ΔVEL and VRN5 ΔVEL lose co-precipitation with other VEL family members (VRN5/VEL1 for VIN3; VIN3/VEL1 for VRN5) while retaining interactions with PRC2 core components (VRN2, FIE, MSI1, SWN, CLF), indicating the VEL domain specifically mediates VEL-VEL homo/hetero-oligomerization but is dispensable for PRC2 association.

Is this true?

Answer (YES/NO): NO